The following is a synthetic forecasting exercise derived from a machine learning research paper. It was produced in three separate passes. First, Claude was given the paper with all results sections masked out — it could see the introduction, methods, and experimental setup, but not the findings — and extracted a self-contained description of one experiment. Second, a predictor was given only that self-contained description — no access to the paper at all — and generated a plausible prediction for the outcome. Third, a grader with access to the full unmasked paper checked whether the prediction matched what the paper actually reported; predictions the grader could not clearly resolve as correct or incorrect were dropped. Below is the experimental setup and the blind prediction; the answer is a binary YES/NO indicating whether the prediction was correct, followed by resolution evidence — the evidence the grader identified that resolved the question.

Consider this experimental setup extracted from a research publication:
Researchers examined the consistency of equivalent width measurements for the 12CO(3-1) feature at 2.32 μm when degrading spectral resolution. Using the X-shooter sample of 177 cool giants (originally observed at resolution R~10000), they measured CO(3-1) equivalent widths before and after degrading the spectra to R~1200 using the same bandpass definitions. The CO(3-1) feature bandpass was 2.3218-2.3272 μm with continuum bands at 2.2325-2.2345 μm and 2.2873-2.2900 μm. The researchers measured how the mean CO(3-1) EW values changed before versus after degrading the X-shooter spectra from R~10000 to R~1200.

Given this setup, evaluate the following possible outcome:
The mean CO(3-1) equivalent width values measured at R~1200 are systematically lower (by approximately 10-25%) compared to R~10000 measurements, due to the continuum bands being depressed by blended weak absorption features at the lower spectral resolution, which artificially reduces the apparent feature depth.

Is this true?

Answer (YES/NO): NO